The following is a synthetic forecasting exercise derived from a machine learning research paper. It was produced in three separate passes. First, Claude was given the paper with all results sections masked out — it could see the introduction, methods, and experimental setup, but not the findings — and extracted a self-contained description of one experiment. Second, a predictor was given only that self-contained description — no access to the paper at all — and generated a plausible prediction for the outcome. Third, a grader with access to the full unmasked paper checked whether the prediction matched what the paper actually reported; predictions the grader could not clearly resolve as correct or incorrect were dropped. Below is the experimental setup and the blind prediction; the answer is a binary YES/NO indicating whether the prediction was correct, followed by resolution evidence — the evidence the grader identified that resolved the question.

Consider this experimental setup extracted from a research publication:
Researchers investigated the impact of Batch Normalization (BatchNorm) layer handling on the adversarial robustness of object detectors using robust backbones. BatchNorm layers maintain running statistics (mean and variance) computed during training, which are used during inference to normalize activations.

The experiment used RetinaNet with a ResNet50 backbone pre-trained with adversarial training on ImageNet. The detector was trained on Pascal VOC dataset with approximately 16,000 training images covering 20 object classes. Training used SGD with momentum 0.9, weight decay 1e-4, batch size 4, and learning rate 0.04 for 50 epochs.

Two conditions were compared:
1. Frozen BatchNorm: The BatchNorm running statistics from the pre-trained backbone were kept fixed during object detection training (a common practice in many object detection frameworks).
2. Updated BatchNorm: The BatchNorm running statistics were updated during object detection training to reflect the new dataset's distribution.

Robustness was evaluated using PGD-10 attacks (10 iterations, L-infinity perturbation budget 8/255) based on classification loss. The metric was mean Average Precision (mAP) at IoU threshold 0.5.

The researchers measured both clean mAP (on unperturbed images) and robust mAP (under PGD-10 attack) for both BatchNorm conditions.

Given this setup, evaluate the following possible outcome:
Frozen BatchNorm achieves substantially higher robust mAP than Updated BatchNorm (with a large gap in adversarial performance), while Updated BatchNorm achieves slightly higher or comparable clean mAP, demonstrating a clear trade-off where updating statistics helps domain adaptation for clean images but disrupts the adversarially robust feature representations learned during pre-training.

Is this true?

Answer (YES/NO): NO